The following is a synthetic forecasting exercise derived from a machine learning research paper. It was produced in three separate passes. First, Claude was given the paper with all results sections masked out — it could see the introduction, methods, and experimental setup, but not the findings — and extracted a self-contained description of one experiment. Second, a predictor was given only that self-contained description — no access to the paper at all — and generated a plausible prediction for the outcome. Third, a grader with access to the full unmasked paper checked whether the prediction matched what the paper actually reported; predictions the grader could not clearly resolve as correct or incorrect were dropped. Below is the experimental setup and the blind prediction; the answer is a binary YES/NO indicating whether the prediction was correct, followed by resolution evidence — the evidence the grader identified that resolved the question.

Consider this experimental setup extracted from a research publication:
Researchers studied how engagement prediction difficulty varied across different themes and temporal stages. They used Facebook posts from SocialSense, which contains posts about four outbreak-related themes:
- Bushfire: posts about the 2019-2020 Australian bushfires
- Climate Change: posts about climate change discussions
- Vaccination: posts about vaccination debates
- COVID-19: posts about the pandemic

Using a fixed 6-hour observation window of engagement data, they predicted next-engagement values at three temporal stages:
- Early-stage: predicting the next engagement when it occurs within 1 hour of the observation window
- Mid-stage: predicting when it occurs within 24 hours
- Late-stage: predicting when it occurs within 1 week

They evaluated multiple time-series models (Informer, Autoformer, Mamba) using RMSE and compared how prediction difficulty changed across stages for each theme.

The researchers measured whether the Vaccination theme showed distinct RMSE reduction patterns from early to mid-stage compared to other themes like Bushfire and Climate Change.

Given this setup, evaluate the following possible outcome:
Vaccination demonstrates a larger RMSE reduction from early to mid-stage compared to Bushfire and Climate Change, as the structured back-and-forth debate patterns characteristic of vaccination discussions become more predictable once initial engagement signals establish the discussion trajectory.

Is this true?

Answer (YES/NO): NO